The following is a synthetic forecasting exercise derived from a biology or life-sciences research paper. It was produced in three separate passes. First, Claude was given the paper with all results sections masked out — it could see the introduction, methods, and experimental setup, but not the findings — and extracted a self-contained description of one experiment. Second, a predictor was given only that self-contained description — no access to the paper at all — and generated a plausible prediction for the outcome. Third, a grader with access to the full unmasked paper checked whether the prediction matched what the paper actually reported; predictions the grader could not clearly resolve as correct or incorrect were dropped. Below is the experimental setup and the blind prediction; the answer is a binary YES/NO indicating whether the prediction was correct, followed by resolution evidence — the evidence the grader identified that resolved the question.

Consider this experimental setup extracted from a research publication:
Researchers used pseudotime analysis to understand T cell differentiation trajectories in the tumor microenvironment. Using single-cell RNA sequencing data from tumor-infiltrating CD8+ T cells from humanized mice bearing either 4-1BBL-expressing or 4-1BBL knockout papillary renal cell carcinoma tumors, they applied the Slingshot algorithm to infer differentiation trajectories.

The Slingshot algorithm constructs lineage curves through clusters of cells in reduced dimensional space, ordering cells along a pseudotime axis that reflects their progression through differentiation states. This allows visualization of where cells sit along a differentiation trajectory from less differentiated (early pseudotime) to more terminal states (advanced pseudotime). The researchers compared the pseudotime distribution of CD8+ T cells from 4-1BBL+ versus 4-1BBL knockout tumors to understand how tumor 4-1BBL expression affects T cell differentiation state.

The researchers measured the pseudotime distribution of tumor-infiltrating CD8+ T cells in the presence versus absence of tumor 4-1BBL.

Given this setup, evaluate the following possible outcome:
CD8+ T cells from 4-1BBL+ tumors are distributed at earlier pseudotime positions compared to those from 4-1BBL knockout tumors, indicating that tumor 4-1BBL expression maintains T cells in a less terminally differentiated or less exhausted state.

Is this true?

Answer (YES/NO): YES